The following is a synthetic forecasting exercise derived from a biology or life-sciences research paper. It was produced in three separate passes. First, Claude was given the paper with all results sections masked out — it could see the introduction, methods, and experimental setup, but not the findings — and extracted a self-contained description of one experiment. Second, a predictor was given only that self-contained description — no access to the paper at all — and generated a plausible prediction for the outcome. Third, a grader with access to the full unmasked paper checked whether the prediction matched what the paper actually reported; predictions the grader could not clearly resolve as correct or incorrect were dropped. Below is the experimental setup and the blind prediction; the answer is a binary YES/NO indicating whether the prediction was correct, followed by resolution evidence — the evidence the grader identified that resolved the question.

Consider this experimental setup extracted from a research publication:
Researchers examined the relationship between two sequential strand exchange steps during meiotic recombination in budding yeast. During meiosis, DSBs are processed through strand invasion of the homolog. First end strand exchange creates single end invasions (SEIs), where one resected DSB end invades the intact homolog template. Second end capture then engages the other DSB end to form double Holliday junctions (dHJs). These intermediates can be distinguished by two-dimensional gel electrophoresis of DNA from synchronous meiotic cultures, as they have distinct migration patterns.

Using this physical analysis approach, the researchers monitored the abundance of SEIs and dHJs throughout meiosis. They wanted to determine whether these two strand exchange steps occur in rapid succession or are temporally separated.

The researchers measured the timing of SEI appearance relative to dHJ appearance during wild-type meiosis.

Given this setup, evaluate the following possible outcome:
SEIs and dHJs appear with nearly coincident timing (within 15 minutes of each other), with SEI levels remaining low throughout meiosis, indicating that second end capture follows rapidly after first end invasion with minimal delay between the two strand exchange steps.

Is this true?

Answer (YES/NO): NO